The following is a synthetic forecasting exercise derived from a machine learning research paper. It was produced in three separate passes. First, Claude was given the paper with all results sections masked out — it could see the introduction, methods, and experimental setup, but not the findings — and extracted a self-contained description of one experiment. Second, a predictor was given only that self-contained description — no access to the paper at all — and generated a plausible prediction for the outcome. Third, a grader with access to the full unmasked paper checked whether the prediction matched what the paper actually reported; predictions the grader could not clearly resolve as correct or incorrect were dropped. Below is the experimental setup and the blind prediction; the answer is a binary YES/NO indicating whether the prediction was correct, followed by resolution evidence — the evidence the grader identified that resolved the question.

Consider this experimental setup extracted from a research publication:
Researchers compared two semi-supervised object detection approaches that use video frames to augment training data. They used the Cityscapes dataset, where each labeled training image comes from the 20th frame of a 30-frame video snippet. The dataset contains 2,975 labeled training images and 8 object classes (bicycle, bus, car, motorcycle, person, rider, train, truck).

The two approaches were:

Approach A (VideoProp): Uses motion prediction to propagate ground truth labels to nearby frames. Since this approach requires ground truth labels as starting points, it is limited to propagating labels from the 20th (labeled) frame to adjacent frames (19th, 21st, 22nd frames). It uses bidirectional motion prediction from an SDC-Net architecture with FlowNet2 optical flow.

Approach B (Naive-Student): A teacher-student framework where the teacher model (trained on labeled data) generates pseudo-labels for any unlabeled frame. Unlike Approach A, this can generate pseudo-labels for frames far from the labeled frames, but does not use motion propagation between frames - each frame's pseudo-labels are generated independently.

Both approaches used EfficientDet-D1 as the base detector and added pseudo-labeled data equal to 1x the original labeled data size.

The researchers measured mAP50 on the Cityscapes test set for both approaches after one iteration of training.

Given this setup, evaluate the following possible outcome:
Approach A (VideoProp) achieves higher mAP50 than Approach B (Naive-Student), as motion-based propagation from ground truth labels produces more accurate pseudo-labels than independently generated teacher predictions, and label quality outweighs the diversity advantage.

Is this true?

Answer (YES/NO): YES